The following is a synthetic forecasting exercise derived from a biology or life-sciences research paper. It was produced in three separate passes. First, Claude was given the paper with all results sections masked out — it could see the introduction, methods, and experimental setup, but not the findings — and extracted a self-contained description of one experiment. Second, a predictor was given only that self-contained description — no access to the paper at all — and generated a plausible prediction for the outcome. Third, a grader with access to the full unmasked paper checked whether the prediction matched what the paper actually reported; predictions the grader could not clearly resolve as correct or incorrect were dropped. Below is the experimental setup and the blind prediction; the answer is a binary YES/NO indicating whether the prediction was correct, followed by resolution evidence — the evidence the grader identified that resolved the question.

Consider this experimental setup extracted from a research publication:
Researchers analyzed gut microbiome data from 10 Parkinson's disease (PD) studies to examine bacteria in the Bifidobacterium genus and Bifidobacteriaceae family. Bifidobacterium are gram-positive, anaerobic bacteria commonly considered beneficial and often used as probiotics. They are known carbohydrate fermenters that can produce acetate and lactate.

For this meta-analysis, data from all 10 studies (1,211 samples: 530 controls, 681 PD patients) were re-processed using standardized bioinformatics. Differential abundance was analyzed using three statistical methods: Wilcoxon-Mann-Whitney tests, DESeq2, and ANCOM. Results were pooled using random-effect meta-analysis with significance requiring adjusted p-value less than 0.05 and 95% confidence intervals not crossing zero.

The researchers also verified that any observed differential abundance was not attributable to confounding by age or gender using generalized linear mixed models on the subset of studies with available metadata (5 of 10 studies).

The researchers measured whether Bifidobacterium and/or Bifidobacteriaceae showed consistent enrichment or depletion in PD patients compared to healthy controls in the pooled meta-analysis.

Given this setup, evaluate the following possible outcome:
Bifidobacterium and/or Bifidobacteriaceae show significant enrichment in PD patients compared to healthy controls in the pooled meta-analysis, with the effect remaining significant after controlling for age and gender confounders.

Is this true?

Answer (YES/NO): YES